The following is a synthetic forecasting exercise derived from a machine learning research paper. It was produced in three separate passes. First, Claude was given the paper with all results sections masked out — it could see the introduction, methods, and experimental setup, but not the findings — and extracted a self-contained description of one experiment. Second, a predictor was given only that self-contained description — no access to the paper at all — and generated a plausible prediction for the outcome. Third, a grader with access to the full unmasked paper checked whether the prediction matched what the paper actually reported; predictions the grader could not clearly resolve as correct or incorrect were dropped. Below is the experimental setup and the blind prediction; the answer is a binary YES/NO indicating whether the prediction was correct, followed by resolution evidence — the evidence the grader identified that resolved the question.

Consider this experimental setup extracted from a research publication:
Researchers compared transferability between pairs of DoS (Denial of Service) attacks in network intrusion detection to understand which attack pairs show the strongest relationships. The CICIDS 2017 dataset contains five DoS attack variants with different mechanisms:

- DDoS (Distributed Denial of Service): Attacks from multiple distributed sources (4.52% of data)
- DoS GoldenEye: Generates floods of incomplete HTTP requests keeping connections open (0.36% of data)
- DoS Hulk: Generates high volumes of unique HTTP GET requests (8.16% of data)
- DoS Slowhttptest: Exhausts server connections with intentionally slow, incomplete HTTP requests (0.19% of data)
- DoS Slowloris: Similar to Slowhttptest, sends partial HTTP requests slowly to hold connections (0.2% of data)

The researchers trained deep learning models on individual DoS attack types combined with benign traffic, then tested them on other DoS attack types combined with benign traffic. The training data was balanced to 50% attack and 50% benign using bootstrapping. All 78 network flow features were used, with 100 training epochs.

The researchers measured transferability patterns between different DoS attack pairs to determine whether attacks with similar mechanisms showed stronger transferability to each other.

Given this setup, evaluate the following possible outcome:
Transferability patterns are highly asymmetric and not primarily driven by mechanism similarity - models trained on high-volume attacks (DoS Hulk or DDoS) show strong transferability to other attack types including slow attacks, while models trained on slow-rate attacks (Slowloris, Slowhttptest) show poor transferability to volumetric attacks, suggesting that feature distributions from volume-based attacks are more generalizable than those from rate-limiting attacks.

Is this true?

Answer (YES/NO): NO